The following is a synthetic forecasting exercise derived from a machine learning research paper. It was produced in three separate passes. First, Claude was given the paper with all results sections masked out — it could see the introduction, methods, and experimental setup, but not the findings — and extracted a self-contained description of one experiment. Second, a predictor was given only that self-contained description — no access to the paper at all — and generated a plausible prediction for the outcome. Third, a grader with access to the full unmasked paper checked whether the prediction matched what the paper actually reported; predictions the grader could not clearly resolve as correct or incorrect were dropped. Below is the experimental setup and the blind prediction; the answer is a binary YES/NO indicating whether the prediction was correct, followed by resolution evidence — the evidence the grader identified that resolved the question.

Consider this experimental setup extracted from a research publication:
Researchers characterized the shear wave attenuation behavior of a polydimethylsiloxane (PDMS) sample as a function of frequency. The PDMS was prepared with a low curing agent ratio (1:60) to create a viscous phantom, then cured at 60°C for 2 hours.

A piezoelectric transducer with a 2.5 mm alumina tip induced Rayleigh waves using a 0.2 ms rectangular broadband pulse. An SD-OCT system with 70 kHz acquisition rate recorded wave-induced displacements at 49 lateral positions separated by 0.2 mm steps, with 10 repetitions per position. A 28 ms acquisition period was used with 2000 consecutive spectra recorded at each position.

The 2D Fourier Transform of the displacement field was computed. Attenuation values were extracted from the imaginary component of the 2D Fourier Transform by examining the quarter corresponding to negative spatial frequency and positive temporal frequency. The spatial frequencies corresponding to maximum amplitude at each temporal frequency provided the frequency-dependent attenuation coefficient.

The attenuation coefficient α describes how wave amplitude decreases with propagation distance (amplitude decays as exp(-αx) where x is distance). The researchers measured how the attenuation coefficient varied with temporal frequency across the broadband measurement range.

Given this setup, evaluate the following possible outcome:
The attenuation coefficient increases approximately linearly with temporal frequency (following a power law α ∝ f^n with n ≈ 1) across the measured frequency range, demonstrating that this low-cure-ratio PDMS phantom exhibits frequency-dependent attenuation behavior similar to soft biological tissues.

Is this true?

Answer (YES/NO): NO